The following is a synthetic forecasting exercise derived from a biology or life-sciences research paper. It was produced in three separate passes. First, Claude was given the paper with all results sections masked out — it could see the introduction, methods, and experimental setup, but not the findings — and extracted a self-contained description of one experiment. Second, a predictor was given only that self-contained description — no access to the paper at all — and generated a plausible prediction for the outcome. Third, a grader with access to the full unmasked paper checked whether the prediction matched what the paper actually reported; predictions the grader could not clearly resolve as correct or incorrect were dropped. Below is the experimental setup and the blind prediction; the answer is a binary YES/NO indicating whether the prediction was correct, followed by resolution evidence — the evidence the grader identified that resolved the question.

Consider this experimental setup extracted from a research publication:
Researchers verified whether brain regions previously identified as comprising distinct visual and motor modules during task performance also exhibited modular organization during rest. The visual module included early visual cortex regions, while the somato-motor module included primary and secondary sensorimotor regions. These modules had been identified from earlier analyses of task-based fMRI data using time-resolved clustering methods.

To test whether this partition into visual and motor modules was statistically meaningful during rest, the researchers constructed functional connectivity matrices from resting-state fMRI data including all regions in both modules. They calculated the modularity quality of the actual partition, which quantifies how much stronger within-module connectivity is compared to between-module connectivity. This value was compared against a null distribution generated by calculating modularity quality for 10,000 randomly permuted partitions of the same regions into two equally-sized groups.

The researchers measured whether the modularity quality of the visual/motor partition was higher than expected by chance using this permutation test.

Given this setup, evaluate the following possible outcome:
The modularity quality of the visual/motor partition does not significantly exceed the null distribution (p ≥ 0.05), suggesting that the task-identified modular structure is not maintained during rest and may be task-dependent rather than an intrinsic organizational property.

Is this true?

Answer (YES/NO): NO